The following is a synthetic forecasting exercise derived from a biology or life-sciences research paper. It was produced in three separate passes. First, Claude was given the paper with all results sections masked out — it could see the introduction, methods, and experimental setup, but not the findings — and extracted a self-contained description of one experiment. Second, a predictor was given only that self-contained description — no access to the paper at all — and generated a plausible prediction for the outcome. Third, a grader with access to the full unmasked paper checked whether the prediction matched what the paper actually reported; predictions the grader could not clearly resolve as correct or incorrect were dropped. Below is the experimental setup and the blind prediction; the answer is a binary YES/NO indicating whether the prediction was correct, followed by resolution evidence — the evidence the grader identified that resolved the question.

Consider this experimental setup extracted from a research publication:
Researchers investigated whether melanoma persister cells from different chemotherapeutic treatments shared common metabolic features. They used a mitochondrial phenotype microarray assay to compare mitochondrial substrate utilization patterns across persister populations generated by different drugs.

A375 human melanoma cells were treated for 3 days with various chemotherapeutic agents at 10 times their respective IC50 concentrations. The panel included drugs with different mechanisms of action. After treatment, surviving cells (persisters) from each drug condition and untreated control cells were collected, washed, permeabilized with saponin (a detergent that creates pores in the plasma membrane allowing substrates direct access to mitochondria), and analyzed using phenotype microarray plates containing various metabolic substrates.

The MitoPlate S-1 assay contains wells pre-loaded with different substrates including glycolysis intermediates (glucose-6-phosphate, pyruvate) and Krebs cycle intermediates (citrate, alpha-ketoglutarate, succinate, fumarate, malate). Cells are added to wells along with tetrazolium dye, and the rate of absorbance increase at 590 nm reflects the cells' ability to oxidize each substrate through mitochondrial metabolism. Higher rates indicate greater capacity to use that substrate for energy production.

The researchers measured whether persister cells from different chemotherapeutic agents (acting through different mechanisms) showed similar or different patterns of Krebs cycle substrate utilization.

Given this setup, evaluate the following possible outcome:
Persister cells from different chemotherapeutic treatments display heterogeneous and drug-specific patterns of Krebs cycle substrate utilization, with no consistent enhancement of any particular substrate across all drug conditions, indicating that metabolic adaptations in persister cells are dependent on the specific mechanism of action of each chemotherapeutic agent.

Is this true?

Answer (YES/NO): NO